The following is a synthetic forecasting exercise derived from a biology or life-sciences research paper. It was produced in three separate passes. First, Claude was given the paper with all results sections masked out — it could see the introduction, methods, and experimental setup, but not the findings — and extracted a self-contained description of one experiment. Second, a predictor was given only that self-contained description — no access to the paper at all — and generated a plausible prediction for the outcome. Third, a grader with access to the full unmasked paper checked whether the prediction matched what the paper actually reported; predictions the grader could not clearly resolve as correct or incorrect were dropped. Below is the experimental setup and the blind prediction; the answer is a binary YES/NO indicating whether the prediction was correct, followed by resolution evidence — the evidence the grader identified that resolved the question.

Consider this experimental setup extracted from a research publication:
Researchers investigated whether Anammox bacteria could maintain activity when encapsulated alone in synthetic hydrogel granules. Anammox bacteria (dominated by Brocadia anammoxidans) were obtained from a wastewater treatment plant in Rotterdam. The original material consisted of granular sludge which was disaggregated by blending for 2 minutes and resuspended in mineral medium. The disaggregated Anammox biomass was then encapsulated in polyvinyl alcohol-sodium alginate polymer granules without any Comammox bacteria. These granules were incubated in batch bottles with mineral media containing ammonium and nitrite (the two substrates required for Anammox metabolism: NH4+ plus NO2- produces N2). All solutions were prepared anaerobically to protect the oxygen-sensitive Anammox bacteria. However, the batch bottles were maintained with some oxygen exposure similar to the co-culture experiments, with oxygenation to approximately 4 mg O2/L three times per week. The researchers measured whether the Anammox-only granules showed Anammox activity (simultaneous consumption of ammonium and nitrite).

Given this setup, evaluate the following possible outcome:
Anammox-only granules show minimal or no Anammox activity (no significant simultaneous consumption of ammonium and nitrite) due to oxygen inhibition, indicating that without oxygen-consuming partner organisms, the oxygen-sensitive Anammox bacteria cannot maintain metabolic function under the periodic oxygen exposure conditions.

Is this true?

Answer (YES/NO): NO